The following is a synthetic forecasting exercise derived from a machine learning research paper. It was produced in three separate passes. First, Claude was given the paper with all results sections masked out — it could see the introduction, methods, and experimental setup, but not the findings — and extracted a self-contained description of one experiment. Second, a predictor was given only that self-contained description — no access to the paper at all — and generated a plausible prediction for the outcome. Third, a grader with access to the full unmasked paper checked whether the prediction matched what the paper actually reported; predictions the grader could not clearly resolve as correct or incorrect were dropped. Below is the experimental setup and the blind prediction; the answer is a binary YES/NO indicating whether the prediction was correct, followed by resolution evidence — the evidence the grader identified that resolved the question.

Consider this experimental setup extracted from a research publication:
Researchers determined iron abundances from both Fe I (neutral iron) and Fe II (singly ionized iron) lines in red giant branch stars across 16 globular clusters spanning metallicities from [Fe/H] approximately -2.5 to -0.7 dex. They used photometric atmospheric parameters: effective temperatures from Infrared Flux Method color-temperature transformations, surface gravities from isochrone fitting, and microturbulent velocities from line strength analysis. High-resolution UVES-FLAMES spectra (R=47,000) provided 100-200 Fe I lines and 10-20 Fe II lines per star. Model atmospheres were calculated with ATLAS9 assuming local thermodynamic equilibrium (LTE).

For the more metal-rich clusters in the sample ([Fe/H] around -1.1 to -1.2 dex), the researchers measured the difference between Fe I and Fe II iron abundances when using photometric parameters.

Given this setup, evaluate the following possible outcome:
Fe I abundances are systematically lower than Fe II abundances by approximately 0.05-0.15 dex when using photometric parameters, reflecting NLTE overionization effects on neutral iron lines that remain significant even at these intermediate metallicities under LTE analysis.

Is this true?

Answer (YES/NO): NO